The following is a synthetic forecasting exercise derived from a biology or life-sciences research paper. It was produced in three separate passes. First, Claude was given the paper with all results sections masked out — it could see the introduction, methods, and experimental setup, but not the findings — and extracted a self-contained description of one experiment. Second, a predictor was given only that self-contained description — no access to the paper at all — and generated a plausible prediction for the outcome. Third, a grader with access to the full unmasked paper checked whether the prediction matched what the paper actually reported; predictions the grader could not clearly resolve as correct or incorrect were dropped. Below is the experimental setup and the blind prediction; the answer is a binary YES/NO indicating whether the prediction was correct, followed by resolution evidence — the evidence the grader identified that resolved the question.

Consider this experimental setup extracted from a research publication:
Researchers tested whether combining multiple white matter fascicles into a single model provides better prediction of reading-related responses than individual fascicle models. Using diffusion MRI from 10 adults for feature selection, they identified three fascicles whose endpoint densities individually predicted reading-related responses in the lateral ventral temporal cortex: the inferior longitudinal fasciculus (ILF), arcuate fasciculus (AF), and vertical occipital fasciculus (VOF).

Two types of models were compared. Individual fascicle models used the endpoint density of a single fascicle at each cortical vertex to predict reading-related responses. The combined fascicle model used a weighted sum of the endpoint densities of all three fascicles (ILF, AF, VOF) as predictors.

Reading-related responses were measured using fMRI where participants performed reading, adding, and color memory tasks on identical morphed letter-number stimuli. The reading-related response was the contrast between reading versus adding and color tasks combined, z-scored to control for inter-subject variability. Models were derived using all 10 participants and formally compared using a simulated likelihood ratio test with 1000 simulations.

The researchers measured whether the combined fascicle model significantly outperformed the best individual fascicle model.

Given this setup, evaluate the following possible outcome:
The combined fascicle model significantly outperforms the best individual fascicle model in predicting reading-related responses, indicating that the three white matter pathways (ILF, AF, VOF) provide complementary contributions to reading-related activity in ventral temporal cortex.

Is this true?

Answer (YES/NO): YES